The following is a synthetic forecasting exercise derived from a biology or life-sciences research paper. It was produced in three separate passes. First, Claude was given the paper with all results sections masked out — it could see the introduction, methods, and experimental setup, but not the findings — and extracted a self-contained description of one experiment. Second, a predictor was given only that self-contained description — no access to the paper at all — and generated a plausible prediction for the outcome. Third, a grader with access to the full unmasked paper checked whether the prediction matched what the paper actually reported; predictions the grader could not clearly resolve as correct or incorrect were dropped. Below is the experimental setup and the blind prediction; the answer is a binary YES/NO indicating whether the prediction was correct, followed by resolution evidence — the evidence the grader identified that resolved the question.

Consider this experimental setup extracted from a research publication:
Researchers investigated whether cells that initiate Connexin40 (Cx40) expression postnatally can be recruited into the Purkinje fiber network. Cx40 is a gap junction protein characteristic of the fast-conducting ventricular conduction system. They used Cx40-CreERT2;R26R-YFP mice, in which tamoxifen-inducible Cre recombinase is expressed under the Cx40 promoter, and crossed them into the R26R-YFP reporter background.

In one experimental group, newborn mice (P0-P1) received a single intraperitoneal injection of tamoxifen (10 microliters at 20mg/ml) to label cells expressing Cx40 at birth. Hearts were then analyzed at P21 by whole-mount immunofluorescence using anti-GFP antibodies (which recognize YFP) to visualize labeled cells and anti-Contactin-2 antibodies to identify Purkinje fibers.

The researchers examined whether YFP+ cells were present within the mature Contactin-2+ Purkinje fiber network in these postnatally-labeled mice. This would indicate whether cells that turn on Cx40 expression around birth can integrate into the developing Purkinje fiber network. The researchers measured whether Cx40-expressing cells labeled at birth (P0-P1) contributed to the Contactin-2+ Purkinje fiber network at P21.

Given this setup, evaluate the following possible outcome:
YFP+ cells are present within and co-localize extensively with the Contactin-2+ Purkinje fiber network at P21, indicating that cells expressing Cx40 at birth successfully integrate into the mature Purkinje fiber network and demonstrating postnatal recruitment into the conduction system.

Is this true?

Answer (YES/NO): NO